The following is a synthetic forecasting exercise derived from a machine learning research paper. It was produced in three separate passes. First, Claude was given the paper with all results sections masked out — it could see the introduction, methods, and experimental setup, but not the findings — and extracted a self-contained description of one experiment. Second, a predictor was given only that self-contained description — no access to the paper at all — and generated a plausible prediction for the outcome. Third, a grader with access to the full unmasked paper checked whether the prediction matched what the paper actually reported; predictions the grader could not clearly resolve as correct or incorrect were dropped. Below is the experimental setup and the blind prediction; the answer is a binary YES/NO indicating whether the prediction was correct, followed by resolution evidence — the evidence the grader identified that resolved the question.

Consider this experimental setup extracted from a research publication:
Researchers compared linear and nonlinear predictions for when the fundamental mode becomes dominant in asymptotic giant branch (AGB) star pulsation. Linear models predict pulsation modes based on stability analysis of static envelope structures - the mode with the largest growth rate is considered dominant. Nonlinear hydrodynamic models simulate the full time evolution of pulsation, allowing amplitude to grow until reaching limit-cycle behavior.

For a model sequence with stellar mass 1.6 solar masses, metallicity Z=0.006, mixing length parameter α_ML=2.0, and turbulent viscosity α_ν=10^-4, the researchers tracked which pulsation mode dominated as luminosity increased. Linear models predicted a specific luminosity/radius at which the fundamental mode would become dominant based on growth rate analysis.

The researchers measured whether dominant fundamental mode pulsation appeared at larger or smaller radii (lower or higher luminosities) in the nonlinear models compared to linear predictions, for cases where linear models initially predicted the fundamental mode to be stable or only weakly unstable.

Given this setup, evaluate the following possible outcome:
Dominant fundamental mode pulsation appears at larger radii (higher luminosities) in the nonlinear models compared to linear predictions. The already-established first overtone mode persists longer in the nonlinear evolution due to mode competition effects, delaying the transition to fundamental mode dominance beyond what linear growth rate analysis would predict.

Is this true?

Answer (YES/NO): NO